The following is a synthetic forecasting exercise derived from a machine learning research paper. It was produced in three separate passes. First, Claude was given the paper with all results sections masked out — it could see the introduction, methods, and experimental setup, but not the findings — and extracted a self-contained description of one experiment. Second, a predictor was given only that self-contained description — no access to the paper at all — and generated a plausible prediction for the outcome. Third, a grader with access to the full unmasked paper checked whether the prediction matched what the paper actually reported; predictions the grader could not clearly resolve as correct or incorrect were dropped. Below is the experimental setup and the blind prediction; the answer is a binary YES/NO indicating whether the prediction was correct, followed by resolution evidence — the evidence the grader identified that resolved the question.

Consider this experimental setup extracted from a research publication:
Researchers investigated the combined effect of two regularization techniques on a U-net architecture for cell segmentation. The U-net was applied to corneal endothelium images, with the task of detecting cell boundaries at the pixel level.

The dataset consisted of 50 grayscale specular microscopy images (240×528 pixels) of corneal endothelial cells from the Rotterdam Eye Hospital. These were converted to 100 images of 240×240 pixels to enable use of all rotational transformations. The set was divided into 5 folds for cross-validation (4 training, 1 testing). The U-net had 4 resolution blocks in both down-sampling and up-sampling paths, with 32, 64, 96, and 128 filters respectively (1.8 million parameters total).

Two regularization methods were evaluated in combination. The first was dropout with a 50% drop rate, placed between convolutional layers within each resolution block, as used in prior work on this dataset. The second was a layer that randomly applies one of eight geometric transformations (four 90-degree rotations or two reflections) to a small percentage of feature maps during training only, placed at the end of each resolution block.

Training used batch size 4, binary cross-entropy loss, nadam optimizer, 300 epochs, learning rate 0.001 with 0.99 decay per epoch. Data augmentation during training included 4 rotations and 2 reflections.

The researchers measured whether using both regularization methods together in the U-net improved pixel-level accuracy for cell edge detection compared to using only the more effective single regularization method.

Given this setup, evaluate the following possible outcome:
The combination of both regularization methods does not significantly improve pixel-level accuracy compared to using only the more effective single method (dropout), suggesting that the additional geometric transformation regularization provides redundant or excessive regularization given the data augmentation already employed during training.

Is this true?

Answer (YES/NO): NO